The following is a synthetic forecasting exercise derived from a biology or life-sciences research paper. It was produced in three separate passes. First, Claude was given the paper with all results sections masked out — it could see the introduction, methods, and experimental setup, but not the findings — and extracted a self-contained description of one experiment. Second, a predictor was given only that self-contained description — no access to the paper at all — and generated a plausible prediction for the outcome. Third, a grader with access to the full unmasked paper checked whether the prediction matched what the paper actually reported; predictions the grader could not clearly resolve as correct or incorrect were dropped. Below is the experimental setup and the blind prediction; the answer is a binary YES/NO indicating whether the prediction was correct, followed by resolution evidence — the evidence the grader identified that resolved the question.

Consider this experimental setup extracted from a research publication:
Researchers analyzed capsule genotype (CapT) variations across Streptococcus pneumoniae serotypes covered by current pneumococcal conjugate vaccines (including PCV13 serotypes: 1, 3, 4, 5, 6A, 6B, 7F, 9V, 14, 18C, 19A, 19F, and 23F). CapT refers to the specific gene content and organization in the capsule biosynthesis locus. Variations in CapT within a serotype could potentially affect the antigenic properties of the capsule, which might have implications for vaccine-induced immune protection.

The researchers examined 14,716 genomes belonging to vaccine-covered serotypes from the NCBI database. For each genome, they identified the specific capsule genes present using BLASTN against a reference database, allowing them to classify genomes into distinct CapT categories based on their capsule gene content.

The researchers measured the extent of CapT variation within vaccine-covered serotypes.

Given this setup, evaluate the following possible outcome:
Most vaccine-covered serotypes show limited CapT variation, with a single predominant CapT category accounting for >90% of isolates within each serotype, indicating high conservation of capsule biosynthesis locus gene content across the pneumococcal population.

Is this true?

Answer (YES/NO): NO